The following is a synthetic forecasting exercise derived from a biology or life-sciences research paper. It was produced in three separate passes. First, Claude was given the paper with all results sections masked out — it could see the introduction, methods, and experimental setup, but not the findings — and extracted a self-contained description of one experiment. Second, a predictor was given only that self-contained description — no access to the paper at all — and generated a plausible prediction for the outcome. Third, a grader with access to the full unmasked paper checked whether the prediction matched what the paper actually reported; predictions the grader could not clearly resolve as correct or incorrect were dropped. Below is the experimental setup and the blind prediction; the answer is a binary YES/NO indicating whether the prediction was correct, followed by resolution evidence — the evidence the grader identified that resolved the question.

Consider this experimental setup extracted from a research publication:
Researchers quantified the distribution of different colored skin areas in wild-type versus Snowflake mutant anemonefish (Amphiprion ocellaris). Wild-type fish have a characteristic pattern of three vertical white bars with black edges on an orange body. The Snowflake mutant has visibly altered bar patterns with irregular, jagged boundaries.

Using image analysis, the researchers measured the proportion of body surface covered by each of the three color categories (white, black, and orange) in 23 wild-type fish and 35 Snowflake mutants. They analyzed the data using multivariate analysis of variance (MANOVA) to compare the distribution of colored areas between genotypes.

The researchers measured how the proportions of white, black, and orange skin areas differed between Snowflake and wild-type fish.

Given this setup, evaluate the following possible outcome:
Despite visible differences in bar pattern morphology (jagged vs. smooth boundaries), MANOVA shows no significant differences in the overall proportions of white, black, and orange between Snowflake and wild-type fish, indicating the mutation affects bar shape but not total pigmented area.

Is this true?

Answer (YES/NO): NO